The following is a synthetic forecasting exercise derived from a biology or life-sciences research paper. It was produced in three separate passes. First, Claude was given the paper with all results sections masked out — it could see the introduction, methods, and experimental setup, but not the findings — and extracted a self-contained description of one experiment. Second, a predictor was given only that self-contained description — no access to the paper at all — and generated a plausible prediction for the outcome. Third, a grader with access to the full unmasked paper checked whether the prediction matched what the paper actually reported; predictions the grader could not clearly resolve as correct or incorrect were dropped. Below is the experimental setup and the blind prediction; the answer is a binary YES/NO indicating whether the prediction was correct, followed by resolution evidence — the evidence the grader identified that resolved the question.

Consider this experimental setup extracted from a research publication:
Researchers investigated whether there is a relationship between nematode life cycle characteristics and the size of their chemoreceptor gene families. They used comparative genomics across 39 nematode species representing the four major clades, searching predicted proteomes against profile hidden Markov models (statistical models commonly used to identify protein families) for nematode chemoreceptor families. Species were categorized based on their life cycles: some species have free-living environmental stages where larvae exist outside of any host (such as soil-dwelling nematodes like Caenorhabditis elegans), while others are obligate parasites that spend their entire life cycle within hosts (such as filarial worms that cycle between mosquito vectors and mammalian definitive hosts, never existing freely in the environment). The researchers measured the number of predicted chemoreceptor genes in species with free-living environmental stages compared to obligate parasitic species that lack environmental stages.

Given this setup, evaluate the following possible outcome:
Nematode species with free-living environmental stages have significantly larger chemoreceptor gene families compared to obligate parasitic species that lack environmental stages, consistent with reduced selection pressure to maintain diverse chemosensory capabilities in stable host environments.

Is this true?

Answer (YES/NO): YES